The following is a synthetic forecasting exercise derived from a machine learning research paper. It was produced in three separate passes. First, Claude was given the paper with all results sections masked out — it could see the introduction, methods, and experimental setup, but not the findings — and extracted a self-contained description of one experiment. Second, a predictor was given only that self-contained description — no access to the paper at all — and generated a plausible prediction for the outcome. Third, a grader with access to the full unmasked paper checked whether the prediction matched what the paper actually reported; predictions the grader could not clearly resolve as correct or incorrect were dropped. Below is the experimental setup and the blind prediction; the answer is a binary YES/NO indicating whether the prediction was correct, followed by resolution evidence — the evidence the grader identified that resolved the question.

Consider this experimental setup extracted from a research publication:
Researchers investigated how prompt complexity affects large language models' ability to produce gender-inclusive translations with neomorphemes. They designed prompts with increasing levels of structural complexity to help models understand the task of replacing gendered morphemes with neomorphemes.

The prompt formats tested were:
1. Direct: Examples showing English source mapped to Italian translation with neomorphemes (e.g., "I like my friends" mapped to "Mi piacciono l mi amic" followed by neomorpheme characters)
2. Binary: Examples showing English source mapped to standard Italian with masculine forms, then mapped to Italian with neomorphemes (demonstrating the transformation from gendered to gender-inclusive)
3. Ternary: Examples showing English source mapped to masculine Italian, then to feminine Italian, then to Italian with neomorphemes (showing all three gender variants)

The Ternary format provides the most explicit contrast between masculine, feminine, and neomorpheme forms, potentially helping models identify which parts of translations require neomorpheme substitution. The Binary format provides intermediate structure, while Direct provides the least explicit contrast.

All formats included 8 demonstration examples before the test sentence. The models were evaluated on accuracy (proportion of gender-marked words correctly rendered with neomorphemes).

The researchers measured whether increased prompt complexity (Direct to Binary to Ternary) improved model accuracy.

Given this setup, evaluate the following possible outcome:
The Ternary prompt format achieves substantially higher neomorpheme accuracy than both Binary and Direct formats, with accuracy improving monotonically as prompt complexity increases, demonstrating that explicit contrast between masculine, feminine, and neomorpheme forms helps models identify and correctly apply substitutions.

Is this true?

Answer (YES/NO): NO